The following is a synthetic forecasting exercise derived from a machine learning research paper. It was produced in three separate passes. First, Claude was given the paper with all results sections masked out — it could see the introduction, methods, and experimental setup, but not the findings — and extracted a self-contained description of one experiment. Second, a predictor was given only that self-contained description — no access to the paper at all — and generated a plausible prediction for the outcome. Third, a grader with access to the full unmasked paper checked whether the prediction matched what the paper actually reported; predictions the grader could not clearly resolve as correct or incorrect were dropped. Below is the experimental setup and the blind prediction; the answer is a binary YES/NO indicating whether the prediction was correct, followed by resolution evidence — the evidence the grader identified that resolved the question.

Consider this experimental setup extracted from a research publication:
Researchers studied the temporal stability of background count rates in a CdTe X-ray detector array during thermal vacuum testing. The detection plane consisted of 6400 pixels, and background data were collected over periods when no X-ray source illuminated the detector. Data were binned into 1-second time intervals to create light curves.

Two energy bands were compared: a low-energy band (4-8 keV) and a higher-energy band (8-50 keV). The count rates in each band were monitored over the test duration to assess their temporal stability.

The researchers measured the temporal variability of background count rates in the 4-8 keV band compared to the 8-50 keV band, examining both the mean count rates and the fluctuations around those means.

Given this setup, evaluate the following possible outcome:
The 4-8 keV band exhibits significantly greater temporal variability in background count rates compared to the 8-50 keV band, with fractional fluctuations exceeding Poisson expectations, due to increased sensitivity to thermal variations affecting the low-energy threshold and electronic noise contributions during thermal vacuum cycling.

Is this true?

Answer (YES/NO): NO